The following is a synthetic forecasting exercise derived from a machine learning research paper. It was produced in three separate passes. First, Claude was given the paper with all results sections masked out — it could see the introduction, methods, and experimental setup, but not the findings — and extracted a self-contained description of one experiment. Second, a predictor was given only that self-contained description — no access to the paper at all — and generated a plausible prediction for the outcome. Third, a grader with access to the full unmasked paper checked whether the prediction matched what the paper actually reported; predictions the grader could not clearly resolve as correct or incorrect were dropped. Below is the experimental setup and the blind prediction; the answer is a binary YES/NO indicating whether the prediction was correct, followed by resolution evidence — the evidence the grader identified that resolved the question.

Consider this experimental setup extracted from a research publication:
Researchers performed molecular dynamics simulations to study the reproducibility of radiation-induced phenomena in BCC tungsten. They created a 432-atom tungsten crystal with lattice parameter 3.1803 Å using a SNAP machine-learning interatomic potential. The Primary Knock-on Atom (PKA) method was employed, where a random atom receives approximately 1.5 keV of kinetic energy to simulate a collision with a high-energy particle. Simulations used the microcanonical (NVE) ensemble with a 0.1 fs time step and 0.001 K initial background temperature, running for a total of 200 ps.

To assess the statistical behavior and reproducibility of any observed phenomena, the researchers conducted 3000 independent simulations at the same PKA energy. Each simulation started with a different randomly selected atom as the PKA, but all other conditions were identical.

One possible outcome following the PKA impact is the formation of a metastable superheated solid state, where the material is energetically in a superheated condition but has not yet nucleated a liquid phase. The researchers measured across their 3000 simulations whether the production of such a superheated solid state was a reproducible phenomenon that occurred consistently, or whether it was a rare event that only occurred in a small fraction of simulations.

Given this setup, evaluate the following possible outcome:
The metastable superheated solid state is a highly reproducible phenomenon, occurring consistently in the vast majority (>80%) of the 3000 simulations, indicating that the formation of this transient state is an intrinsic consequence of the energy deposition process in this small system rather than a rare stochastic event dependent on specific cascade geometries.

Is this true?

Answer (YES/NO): YES